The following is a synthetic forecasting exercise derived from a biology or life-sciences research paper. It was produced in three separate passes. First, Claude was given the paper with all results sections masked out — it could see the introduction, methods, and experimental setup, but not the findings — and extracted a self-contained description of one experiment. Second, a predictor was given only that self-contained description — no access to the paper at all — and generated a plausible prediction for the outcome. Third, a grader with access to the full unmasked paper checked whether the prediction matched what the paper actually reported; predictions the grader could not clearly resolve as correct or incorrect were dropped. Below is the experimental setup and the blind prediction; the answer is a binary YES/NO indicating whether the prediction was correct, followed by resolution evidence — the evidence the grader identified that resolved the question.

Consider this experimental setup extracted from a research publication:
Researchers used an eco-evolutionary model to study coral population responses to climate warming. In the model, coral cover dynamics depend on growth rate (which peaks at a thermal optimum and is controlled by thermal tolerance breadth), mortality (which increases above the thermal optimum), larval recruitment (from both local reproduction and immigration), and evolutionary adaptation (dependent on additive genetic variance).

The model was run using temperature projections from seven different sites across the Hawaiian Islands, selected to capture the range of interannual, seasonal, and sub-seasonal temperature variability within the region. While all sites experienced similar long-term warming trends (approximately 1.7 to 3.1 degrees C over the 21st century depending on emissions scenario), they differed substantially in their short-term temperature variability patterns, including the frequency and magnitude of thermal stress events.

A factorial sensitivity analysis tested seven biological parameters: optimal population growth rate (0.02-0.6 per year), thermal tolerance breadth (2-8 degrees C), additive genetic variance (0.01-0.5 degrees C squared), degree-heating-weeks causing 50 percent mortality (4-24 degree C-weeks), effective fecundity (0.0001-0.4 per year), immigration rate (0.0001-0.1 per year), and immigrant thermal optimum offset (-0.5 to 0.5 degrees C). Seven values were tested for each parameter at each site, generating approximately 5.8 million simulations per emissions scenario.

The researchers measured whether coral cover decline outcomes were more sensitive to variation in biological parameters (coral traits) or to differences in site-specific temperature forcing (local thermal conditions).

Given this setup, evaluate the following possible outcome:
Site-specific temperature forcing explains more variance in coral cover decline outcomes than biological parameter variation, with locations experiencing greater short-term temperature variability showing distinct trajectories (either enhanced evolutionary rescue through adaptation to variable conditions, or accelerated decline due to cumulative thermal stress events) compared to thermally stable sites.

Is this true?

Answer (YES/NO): NO